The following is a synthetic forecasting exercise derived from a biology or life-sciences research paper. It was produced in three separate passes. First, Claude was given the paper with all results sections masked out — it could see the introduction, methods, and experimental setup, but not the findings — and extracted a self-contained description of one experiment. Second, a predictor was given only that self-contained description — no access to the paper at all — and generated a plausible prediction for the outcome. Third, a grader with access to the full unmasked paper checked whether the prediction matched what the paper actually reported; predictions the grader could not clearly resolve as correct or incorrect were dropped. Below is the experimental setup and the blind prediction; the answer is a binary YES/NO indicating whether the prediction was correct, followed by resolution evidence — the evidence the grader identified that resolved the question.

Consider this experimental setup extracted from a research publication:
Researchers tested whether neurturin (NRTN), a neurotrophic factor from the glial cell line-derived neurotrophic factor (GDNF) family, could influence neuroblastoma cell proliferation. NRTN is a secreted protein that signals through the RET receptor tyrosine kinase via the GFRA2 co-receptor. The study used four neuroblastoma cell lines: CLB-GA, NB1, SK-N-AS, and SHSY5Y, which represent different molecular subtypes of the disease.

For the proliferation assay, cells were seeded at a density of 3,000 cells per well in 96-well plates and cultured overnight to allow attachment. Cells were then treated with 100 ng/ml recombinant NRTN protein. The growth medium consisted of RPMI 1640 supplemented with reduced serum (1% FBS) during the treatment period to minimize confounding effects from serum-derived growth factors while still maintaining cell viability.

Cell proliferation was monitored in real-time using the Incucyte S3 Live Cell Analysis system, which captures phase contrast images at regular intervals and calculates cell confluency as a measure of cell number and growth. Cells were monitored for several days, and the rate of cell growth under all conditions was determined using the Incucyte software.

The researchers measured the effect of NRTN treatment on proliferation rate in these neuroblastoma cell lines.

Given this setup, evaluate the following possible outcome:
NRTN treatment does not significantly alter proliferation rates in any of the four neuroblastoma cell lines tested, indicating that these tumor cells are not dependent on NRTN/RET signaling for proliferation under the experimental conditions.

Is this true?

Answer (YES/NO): NO